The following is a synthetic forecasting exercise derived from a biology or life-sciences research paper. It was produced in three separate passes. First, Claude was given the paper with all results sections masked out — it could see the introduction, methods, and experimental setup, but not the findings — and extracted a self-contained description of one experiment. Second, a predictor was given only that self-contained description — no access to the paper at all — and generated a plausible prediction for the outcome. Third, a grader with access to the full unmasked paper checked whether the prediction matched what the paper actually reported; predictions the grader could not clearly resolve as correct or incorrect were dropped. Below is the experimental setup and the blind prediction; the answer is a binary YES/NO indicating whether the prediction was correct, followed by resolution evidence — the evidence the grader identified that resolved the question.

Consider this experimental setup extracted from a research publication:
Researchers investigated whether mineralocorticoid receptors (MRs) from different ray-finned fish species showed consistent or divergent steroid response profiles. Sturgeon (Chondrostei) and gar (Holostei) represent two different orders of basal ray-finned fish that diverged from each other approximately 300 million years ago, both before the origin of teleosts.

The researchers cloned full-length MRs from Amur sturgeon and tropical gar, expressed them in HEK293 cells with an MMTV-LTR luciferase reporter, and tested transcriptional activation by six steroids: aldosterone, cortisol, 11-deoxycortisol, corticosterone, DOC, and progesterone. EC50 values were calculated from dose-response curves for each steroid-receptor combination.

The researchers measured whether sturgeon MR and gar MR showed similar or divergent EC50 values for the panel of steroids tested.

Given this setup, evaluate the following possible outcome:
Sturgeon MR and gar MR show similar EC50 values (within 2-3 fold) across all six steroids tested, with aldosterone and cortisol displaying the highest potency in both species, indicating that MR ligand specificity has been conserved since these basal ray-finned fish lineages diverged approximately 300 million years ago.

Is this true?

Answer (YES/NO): NO